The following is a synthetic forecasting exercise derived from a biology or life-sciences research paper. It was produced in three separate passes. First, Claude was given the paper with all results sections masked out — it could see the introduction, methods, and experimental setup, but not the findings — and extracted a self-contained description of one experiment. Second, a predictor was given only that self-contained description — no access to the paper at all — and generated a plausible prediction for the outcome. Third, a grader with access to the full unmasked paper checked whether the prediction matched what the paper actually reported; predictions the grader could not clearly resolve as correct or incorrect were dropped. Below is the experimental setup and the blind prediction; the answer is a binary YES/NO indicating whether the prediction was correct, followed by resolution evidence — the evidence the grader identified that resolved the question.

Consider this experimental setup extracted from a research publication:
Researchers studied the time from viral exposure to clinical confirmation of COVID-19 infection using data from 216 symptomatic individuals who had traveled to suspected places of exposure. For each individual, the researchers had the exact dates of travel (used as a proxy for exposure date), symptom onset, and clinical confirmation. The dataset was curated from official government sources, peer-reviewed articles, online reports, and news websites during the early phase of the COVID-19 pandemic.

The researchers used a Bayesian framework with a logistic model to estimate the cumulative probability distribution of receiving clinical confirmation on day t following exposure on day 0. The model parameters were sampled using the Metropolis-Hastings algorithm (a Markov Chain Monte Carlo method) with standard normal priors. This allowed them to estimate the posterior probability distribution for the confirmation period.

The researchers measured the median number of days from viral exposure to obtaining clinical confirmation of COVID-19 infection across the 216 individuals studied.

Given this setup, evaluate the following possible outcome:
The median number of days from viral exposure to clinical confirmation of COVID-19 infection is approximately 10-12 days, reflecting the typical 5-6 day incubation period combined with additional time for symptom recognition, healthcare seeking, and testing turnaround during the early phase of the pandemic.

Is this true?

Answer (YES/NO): YES